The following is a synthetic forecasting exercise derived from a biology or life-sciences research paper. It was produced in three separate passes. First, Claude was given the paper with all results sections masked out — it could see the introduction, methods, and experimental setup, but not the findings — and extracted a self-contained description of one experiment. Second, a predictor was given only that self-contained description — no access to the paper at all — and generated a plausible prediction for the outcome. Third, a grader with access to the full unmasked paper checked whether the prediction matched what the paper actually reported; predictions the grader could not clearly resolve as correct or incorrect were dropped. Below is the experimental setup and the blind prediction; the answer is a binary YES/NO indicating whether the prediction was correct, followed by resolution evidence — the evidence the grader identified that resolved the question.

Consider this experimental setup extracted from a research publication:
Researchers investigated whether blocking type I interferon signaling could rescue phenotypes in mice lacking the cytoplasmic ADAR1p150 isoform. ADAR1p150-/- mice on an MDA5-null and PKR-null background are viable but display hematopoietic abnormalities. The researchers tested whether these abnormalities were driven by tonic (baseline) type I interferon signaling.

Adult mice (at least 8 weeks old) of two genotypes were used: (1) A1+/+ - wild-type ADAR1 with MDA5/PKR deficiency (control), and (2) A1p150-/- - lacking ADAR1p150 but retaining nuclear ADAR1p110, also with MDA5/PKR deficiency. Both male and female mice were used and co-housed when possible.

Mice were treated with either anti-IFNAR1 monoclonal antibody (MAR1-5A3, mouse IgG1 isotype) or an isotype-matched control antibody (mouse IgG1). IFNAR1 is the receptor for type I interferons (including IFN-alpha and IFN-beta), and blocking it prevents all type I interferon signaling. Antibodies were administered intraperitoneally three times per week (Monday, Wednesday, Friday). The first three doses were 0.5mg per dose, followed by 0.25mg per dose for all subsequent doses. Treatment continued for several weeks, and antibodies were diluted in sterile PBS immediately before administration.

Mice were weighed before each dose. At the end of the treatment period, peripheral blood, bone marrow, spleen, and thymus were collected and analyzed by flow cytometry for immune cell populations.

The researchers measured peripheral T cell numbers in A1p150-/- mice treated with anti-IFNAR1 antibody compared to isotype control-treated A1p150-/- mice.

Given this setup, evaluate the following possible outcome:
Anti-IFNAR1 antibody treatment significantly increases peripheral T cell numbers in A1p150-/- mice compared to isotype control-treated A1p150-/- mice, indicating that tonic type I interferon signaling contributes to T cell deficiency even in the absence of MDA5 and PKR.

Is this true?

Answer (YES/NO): YES